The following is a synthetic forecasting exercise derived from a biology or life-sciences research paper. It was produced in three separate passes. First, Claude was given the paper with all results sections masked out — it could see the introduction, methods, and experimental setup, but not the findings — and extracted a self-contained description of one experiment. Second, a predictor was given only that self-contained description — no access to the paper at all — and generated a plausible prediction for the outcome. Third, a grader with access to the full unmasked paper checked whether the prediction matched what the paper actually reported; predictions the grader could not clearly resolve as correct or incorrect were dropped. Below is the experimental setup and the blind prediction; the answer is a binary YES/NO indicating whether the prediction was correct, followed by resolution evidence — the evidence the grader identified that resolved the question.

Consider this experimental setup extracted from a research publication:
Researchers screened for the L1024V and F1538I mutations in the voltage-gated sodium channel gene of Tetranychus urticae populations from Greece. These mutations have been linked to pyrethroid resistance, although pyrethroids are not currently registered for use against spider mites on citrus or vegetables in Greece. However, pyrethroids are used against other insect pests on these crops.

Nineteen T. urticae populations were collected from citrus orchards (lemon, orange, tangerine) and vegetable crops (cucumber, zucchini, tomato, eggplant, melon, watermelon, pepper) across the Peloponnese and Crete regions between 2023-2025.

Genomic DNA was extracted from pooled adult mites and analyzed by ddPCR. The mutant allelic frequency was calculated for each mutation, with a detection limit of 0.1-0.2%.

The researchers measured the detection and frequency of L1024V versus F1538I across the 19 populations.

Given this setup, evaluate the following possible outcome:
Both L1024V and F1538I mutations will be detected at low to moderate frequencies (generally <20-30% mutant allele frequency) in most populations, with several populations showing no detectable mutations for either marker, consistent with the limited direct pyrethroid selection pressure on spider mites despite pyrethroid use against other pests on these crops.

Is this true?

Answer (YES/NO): NO